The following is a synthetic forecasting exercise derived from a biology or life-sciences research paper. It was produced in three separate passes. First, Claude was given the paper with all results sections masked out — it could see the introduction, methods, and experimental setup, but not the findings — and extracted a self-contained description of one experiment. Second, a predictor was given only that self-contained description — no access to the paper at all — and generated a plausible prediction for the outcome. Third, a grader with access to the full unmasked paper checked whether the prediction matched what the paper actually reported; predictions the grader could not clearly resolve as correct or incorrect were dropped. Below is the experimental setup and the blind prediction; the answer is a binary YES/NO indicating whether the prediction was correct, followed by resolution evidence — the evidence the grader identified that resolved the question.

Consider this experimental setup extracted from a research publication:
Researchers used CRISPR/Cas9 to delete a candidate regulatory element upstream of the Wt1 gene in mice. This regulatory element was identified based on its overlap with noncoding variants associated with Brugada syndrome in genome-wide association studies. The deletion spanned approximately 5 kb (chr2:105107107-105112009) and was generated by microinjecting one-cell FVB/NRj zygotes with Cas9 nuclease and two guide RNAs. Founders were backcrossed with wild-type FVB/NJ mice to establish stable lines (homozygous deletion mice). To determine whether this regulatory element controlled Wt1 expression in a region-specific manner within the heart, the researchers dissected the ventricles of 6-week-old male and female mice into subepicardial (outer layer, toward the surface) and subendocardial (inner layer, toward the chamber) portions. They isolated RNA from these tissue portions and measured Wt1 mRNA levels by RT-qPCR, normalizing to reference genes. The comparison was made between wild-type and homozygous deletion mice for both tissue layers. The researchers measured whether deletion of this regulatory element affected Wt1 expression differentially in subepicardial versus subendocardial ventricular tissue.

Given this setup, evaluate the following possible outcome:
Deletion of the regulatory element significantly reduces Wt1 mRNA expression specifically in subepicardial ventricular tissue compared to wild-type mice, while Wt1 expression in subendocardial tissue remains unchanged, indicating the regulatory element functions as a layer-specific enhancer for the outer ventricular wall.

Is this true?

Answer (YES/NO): NO